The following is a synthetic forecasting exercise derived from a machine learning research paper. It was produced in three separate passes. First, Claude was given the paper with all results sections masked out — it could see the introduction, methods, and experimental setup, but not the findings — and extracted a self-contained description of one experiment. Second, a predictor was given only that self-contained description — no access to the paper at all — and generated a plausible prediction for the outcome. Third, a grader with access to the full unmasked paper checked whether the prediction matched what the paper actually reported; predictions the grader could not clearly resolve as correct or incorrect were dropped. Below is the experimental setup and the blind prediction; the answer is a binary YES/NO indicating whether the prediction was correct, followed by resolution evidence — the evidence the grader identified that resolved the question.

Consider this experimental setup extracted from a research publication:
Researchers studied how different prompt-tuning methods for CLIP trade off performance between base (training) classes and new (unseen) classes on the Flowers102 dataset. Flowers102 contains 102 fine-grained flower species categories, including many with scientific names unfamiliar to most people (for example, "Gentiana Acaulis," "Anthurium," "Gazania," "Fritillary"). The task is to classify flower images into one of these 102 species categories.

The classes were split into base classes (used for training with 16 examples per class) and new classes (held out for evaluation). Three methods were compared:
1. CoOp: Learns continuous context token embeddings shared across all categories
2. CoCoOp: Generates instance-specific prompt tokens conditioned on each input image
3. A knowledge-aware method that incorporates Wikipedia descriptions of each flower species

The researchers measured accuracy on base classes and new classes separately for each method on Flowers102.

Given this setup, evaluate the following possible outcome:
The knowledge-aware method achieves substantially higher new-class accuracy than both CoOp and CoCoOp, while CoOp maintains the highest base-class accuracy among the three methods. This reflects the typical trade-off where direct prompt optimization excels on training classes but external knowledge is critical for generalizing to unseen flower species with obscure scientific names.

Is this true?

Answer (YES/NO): YES